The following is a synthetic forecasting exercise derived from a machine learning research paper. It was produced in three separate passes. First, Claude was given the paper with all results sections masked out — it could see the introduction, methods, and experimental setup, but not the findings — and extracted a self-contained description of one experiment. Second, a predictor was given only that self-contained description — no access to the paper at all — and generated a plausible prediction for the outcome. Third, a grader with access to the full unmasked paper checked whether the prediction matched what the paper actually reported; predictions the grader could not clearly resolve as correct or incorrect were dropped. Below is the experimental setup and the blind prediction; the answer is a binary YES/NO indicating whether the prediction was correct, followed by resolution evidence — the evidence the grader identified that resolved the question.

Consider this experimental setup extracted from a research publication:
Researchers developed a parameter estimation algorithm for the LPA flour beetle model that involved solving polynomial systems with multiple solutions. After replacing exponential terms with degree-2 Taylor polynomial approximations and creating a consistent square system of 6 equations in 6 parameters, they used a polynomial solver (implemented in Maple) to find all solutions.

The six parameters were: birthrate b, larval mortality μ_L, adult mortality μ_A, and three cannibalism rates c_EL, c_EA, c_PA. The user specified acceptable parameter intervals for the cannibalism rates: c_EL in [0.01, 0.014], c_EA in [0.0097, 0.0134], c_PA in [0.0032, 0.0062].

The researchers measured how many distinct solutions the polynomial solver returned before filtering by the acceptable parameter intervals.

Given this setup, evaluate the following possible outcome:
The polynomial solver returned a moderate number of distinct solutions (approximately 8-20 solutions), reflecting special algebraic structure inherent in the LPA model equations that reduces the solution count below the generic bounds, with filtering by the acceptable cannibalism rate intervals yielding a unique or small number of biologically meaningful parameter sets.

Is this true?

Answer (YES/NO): YES